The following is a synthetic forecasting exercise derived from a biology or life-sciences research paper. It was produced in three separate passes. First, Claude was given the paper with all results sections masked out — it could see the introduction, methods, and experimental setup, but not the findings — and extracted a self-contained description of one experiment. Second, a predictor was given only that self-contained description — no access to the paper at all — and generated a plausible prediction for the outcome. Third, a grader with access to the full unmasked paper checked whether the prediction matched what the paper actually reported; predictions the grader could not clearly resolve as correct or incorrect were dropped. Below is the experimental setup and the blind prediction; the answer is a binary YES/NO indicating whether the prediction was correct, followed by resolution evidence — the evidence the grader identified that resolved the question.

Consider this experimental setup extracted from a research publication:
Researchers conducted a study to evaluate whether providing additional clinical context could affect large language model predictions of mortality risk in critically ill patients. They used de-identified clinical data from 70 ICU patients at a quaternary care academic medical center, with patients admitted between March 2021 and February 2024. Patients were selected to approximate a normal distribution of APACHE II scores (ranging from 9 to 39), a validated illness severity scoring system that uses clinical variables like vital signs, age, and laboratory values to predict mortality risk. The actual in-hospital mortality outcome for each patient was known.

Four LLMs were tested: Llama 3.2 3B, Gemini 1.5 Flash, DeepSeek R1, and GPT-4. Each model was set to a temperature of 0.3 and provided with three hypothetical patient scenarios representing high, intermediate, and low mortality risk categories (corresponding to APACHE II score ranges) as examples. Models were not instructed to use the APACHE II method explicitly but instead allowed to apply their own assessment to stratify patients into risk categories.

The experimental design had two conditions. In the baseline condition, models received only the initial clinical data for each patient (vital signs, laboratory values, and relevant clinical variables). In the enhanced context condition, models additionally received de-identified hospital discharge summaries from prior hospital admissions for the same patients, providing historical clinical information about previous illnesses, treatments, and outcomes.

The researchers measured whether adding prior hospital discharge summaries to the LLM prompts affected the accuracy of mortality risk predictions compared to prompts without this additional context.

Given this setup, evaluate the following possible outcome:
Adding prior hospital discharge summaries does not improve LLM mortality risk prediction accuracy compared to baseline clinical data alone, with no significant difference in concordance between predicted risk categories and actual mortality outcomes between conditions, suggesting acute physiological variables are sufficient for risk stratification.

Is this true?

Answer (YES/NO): NO